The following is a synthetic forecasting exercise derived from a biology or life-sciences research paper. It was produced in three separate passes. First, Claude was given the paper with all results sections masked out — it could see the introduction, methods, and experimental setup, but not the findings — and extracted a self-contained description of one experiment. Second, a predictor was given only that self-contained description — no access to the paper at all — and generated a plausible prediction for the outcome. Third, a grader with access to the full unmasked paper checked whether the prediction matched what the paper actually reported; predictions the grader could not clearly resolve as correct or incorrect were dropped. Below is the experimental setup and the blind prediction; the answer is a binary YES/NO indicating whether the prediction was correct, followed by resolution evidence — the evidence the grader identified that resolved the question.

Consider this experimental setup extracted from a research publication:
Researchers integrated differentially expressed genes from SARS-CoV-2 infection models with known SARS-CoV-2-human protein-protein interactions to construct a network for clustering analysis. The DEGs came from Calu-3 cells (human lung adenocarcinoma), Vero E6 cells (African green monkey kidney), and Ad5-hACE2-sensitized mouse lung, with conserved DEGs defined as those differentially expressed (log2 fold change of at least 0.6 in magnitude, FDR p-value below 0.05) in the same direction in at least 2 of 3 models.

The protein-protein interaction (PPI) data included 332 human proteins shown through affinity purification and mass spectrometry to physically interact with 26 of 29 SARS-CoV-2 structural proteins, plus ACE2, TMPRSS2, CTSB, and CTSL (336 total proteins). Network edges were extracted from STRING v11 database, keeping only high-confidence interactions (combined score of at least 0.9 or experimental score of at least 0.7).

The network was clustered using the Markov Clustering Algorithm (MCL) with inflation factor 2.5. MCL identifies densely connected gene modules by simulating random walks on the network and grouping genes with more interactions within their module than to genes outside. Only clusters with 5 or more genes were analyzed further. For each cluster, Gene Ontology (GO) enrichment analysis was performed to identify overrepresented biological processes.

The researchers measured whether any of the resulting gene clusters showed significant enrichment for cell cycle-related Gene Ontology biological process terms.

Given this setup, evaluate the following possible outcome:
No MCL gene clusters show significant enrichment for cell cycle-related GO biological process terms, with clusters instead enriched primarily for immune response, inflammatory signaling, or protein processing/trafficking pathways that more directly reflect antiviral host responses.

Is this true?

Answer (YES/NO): YES